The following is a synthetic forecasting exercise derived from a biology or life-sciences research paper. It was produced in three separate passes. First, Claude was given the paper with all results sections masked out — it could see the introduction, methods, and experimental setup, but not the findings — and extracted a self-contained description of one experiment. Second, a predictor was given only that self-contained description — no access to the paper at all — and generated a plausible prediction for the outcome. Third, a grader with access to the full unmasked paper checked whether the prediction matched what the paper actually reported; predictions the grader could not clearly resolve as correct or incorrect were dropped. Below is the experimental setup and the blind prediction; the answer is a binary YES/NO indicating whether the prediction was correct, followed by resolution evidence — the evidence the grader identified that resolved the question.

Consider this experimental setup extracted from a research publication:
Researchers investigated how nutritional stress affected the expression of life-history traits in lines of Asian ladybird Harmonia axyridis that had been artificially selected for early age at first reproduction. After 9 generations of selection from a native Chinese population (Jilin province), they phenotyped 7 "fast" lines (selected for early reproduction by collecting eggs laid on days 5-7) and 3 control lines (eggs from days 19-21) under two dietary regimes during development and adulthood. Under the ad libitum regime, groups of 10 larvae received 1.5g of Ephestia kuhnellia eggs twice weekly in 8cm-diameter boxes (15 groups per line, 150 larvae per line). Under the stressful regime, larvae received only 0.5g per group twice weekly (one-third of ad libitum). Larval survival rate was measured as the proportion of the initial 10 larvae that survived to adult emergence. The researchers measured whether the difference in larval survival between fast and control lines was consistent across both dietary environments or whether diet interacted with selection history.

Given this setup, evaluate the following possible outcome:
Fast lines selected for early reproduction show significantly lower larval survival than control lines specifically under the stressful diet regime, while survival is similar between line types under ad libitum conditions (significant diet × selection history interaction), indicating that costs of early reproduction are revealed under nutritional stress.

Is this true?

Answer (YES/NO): NO